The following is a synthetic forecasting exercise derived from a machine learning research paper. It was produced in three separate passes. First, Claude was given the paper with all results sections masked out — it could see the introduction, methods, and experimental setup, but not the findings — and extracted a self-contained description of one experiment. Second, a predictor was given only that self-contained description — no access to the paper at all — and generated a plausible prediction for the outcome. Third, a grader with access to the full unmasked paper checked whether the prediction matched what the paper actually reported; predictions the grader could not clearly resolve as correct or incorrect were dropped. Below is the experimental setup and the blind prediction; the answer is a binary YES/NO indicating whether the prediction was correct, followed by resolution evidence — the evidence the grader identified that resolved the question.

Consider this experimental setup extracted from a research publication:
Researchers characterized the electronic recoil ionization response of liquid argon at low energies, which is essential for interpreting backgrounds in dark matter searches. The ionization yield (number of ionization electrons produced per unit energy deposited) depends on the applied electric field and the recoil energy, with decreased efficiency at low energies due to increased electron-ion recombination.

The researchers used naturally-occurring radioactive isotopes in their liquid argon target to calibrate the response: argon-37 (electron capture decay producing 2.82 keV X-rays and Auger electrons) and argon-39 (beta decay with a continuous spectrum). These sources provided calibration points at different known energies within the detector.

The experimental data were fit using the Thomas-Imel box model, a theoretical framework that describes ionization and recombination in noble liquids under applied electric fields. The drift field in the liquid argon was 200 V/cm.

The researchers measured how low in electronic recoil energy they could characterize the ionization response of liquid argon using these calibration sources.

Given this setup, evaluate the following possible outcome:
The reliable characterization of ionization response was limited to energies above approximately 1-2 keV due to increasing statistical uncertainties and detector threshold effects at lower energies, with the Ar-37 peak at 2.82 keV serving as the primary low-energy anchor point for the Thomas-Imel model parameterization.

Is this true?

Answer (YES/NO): NO